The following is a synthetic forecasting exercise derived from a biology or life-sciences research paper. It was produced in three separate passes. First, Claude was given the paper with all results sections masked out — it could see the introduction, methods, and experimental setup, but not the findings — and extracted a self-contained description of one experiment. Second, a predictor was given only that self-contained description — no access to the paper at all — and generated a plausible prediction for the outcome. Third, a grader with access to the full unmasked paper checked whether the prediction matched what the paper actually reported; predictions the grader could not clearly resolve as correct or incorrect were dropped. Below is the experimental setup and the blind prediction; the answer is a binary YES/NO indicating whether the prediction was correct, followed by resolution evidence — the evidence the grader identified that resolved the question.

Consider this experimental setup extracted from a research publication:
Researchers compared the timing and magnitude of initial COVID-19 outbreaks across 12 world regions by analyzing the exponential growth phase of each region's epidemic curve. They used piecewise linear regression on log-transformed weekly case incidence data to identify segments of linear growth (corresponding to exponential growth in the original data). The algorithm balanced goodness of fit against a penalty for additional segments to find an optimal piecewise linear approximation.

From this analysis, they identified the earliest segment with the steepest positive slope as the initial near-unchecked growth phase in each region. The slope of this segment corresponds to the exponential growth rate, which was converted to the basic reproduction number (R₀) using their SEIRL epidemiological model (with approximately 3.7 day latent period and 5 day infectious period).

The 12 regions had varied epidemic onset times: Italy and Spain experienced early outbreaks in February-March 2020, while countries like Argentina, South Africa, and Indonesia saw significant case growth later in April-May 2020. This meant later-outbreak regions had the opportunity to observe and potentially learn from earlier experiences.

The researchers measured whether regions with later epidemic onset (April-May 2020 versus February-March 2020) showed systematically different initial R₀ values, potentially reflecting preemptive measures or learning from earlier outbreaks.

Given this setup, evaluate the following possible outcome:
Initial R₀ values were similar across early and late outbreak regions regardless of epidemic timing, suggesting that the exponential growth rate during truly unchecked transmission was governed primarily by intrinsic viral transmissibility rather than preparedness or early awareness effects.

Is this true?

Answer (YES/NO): NO